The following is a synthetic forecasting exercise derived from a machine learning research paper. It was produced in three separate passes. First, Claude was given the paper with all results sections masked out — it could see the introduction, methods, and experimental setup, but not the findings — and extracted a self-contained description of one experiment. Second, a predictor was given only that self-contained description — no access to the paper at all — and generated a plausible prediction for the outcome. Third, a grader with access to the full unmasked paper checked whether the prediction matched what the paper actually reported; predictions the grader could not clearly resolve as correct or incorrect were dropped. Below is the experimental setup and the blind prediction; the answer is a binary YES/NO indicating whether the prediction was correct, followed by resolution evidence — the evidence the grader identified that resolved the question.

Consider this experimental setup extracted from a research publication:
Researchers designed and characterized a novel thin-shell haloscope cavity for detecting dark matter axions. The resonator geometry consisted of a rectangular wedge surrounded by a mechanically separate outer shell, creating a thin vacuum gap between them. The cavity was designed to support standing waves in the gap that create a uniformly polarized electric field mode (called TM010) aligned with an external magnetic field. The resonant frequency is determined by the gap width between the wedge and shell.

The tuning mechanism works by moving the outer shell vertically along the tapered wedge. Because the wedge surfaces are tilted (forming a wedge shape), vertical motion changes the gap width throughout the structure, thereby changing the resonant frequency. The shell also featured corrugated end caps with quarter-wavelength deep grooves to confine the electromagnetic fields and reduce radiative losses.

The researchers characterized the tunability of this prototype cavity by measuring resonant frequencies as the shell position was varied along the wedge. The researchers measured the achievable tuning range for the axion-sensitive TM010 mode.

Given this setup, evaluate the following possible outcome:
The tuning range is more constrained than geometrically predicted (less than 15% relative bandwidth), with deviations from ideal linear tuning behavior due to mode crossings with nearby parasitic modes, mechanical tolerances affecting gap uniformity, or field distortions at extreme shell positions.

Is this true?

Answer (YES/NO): NO